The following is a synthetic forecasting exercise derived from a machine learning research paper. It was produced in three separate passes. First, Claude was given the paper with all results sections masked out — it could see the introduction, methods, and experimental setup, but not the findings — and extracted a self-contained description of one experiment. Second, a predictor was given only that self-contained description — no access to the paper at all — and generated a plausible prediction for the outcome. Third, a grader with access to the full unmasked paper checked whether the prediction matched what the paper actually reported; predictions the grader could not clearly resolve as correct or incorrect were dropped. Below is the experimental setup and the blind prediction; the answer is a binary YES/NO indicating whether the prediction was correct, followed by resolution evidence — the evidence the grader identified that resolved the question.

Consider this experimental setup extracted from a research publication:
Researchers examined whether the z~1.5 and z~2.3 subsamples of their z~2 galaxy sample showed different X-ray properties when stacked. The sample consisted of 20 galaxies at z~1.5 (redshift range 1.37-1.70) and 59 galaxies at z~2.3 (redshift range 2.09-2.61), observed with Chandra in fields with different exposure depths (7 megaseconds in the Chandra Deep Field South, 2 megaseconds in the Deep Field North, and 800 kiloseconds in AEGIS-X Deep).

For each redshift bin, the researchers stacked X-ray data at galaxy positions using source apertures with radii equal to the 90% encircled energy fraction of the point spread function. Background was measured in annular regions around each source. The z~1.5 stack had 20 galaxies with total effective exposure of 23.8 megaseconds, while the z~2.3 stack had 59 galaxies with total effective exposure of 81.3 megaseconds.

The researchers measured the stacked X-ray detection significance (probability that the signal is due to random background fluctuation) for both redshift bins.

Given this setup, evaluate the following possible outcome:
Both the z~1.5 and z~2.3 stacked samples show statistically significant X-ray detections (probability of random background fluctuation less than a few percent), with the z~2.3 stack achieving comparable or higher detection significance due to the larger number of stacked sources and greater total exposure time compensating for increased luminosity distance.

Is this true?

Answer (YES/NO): YES